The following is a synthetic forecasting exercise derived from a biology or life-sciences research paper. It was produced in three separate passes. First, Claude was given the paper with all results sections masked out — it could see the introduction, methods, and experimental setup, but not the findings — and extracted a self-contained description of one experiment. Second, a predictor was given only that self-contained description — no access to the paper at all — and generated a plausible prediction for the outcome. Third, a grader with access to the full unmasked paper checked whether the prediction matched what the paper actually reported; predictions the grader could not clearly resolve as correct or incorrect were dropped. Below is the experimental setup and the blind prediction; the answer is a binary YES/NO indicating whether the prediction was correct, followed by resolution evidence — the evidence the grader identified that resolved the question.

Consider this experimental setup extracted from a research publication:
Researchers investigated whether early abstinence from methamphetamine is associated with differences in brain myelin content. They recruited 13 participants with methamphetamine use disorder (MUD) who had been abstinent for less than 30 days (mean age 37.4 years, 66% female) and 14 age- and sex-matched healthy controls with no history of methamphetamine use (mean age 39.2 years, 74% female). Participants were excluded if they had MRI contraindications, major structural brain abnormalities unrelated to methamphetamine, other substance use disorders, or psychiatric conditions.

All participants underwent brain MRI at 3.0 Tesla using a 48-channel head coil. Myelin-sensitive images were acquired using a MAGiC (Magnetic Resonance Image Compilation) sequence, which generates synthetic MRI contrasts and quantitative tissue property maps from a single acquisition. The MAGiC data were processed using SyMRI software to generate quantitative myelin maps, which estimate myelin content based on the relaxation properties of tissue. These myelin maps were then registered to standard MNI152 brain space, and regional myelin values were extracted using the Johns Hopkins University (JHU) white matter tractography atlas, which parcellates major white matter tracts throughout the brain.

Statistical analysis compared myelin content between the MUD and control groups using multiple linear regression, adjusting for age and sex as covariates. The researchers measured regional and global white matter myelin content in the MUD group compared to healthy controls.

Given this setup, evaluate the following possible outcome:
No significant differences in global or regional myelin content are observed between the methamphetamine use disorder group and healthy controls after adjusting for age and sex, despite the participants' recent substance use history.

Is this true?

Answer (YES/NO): YES